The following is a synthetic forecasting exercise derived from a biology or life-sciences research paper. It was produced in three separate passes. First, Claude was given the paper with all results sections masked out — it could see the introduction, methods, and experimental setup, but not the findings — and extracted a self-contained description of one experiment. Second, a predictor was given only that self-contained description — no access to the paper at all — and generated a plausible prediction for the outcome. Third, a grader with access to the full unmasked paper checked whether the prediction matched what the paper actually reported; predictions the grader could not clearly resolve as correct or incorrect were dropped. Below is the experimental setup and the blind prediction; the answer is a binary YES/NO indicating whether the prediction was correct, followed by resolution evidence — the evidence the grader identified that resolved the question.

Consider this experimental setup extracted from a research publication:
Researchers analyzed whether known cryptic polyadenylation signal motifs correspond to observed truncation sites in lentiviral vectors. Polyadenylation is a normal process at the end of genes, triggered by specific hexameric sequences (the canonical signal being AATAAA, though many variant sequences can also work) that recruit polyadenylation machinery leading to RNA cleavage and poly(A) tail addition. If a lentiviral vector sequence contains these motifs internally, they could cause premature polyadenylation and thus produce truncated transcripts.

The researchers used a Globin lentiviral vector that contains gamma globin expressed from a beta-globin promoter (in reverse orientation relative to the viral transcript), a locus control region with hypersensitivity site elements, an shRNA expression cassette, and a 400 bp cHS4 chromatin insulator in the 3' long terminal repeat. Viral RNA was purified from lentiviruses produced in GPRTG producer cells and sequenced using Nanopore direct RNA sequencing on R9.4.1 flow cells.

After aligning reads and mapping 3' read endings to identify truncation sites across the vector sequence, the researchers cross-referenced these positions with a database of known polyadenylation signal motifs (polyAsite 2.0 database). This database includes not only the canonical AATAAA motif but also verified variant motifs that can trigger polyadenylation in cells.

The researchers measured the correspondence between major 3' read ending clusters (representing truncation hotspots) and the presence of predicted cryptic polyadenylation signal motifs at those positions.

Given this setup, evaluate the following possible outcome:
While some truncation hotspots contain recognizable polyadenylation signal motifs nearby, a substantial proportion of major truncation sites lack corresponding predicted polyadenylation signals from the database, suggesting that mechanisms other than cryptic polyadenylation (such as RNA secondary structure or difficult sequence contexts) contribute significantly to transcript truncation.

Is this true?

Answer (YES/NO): NO